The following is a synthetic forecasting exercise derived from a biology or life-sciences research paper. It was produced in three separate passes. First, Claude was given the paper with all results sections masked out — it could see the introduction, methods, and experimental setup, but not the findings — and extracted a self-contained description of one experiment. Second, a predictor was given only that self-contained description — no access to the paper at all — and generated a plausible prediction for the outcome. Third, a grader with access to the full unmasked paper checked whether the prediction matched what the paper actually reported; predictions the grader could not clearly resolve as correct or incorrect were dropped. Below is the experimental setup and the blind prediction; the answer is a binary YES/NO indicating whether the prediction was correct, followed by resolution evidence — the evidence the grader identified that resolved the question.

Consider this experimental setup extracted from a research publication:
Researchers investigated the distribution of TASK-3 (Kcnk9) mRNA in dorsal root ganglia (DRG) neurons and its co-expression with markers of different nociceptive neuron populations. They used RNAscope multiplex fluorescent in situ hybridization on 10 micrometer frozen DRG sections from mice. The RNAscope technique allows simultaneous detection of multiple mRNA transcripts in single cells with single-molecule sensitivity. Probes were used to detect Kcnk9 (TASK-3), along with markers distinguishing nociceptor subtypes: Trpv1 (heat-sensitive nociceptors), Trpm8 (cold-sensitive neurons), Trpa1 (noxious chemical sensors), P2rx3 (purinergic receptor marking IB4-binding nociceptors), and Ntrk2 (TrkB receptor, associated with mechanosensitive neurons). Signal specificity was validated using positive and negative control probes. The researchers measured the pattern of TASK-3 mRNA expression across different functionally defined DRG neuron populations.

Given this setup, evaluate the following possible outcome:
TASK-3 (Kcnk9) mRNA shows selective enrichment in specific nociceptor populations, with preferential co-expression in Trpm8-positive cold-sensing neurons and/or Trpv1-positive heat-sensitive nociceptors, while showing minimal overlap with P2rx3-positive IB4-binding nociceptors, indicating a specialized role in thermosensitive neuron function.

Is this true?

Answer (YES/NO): YES